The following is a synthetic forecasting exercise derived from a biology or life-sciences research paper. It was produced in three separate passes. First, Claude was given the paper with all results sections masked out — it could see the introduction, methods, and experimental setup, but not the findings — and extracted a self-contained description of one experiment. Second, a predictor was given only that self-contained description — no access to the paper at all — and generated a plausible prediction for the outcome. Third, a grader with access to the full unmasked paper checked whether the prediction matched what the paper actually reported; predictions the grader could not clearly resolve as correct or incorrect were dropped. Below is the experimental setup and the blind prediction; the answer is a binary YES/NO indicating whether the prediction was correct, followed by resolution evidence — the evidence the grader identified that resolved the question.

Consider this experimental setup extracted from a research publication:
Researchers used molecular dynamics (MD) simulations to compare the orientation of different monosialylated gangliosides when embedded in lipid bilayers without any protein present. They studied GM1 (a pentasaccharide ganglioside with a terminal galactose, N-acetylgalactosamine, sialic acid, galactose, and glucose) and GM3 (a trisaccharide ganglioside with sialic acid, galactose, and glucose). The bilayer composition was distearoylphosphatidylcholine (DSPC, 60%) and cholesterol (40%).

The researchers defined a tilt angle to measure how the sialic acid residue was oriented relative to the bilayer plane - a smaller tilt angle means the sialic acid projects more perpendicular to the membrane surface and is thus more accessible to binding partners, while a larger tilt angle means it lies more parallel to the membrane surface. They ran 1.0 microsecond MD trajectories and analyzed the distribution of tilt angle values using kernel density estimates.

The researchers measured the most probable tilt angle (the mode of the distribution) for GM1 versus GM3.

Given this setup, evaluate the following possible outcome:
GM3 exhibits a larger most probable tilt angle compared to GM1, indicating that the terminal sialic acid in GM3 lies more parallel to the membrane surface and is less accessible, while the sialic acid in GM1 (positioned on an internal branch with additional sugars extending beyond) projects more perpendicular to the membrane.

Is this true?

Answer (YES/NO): NO